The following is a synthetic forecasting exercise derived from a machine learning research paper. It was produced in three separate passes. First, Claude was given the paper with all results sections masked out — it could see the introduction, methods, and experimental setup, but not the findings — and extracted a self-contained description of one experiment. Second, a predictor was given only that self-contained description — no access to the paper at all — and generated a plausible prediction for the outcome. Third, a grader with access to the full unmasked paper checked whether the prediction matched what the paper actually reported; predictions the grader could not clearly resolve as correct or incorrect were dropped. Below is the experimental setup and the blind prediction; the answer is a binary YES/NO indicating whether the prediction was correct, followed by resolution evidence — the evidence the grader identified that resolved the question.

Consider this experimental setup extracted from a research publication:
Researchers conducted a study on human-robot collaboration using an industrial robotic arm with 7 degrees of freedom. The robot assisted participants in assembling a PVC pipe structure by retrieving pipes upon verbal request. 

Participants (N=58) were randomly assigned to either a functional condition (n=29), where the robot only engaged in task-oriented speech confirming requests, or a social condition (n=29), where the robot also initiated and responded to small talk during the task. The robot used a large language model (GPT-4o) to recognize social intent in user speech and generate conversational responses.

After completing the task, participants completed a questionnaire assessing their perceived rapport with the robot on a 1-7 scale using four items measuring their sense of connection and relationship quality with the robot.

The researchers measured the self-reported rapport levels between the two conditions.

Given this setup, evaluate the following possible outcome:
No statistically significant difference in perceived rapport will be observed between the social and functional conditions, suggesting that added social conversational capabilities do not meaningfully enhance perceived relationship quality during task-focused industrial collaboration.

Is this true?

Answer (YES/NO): NO